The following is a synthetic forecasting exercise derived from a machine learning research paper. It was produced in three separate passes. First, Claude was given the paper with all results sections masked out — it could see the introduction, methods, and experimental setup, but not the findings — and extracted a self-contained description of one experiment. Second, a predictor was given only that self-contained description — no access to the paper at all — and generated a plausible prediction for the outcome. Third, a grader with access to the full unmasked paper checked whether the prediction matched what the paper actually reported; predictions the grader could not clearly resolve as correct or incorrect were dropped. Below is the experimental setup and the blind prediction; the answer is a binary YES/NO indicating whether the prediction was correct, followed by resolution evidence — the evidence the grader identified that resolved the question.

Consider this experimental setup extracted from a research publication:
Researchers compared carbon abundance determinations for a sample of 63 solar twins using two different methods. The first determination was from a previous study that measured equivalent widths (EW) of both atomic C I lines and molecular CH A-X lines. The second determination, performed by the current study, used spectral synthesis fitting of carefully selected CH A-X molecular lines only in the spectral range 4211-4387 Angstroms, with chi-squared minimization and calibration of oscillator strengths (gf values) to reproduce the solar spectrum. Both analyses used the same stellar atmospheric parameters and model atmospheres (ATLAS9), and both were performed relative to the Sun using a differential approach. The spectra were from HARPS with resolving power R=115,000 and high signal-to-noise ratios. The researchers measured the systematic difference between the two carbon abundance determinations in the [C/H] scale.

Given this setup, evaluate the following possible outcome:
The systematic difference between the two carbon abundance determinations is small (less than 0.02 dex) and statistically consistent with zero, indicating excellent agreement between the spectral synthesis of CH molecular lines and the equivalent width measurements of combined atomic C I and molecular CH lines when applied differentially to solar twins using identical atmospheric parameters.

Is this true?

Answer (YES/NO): NO